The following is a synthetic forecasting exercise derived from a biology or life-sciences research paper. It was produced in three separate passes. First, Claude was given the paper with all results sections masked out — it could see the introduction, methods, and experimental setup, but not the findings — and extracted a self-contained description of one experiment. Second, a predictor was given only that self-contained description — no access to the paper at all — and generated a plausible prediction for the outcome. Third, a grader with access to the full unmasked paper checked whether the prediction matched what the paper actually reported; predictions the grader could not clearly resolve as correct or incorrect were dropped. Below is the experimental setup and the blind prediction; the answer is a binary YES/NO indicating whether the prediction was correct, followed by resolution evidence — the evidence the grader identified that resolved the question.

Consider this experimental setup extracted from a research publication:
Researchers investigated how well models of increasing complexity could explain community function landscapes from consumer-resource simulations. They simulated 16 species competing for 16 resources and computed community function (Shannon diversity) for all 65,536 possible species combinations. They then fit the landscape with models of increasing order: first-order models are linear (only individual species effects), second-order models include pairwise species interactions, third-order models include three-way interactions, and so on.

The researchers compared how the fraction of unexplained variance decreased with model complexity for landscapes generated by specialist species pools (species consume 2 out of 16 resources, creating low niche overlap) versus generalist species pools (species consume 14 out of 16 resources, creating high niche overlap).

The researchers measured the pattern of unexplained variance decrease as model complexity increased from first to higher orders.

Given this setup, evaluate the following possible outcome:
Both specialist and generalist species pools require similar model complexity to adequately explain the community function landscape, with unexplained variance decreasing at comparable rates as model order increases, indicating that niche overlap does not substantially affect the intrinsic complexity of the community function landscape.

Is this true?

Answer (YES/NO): NO